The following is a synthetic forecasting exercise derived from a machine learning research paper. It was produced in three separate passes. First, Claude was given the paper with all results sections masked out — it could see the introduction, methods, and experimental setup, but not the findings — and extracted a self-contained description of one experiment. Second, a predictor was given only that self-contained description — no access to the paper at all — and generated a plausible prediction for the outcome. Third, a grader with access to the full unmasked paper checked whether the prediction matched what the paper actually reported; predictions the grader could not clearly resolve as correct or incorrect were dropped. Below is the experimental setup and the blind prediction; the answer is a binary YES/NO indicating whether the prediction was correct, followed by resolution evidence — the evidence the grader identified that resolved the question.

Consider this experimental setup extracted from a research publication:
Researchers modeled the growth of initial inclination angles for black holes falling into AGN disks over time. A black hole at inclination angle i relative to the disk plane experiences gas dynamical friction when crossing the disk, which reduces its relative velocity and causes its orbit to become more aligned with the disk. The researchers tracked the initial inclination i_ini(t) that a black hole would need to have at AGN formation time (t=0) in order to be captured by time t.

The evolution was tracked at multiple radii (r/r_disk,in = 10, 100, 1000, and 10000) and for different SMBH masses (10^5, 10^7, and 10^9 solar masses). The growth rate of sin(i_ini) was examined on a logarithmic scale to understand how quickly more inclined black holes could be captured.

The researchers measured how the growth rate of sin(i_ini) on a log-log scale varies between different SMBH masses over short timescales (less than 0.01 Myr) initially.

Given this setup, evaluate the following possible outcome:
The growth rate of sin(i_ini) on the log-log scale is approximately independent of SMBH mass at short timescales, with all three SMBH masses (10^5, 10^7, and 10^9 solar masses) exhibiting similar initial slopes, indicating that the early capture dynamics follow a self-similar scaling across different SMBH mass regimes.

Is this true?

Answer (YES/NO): YES